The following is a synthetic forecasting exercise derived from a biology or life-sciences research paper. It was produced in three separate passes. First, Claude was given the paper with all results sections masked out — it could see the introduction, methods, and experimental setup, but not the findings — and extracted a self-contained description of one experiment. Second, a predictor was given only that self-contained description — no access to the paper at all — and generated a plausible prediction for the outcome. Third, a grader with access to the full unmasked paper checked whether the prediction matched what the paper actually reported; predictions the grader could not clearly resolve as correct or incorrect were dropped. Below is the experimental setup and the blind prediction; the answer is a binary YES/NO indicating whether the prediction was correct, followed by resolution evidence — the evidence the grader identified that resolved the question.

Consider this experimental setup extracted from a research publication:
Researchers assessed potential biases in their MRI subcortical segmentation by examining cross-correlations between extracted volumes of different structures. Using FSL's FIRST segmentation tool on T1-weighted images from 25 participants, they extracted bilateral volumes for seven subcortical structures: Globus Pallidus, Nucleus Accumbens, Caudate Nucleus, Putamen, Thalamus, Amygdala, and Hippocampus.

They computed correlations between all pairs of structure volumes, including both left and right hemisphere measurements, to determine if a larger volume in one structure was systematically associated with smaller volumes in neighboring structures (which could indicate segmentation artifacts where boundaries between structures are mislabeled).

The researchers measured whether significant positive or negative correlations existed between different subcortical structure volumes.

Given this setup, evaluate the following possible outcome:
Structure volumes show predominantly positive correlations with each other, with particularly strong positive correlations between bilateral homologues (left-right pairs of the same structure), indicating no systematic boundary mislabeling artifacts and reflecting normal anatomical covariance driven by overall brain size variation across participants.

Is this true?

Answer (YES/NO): NO